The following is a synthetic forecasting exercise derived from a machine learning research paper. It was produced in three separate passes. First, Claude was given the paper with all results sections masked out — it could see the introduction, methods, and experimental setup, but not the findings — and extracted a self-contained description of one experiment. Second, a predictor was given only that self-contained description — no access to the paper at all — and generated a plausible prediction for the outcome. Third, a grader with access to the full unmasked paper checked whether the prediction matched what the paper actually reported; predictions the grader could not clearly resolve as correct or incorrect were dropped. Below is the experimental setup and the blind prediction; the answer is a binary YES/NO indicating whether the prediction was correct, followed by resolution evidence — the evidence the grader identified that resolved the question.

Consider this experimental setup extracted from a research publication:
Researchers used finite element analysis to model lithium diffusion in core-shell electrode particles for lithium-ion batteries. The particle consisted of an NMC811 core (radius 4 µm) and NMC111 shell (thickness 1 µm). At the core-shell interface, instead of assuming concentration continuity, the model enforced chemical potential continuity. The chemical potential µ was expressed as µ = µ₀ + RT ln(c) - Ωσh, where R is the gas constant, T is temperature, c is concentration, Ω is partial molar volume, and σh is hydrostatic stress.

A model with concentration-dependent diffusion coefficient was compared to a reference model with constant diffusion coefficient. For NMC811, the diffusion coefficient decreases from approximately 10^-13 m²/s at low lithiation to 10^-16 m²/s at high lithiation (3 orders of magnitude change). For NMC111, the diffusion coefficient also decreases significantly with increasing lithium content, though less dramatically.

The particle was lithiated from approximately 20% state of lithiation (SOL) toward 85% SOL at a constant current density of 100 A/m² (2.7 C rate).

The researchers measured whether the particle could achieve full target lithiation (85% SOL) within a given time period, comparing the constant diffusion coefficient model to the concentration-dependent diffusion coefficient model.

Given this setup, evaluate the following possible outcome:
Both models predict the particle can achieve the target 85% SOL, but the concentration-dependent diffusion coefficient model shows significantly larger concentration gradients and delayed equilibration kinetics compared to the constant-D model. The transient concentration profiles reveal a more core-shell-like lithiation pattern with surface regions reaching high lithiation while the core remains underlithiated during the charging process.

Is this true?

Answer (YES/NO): YES